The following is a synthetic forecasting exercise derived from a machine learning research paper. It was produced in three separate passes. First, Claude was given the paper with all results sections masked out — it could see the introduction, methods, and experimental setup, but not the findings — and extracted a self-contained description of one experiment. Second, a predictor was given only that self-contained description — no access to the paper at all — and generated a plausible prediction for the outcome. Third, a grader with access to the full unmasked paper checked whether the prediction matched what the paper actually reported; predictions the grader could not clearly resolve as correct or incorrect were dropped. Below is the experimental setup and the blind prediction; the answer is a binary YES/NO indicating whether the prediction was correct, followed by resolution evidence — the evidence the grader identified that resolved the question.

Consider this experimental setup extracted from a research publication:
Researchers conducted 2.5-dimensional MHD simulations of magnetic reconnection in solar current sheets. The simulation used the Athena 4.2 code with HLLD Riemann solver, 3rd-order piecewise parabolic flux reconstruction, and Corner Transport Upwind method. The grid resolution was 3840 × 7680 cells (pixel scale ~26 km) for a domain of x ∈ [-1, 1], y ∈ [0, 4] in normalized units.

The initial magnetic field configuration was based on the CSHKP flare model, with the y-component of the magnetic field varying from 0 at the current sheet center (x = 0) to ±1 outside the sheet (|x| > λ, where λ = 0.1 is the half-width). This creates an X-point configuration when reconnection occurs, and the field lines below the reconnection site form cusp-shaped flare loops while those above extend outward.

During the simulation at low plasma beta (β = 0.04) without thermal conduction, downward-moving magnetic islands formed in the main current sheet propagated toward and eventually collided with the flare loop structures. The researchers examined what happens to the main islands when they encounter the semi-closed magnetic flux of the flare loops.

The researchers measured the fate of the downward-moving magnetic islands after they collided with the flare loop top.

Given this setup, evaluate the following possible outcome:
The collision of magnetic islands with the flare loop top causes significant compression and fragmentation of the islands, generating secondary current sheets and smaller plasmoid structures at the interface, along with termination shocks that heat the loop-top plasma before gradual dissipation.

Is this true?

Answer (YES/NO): NO